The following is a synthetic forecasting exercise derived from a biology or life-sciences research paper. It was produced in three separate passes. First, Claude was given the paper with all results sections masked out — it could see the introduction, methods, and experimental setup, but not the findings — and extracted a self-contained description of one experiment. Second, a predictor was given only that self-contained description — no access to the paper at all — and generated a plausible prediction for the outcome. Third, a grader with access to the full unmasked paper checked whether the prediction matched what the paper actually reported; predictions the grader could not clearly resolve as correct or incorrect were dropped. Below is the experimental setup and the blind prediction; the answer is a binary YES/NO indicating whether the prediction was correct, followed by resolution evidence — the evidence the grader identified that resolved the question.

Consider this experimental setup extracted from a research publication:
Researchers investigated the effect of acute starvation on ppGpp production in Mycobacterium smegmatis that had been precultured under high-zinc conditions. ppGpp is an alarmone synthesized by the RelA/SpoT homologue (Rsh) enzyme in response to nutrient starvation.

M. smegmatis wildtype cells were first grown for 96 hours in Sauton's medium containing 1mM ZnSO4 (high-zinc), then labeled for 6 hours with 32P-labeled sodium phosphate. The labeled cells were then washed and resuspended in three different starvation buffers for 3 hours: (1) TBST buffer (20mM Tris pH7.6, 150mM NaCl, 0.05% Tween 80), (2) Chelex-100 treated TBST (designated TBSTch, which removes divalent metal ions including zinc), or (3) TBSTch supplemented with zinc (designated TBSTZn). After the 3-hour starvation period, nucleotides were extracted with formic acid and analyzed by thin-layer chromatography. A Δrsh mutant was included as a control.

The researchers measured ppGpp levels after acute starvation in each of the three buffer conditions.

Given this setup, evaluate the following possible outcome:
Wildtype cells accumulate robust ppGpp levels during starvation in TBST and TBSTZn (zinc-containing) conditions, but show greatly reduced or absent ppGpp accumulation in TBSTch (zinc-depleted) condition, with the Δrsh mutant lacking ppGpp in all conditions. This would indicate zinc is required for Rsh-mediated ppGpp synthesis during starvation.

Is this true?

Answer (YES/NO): NO